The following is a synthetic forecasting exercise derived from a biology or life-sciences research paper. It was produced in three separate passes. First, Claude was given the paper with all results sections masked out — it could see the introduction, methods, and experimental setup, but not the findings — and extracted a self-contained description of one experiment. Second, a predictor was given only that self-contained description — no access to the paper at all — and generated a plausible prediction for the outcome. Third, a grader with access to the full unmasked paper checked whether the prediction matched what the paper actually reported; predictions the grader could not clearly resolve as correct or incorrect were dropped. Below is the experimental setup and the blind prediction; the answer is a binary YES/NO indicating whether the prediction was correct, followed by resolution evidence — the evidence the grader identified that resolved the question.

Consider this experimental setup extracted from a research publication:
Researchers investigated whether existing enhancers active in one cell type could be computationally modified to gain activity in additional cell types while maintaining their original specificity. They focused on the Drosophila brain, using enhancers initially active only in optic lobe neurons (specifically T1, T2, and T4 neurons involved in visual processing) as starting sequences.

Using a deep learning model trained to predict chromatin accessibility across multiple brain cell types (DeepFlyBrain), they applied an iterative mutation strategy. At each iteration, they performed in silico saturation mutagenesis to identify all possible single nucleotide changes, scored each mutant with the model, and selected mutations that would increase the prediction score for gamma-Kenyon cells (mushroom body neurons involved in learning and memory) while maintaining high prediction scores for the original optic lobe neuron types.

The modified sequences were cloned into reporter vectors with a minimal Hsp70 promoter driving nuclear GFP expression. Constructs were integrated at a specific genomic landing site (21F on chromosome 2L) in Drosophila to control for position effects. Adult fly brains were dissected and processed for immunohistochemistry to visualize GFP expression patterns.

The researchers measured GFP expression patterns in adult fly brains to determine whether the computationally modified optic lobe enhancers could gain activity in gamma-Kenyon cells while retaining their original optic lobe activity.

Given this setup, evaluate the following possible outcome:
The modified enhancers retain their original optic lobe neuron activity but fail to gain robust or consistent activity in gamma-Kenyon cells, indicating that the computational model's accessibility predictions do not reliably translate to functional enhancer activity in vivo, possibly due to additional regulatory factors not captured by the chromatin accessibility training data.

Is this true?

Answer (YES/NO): NO